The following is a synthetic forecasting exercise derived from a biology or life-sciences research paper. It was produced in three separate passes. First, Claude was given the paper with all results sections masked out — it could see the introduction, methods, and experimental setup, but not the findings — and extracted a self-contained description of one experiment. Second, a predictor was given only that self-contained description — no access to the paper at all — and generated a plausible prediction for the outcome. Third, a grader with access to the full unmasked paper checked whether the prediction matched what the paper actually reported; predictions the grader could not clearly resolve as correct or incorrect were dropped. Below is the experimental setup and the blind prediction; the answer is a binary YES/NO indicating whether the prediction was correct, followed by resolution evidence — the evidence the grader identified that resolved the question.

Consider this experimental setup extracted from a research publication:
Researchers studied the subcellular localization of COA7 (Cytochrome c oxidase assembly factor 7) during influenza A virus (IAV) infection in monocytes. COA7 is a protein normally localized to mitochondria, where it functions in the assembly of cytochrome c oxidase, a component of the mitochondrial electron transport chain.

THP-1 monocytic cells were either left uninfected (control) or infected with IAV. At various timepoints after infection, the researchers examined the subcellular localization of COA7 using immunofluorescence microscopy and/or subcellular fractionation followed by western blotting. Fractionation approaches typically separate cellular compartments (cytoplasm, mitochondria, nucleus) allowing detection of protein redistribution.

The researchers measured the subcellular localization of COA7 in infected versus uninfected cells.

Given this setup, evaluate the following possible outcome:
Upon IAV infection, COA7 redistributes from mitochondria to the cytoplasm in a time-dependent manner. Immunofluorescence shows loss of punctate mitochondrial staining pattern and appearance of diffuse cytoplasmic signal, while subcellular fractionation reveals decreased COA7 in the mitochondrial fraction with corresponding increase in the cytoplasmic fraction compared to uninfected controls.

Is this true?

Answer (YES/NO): NO